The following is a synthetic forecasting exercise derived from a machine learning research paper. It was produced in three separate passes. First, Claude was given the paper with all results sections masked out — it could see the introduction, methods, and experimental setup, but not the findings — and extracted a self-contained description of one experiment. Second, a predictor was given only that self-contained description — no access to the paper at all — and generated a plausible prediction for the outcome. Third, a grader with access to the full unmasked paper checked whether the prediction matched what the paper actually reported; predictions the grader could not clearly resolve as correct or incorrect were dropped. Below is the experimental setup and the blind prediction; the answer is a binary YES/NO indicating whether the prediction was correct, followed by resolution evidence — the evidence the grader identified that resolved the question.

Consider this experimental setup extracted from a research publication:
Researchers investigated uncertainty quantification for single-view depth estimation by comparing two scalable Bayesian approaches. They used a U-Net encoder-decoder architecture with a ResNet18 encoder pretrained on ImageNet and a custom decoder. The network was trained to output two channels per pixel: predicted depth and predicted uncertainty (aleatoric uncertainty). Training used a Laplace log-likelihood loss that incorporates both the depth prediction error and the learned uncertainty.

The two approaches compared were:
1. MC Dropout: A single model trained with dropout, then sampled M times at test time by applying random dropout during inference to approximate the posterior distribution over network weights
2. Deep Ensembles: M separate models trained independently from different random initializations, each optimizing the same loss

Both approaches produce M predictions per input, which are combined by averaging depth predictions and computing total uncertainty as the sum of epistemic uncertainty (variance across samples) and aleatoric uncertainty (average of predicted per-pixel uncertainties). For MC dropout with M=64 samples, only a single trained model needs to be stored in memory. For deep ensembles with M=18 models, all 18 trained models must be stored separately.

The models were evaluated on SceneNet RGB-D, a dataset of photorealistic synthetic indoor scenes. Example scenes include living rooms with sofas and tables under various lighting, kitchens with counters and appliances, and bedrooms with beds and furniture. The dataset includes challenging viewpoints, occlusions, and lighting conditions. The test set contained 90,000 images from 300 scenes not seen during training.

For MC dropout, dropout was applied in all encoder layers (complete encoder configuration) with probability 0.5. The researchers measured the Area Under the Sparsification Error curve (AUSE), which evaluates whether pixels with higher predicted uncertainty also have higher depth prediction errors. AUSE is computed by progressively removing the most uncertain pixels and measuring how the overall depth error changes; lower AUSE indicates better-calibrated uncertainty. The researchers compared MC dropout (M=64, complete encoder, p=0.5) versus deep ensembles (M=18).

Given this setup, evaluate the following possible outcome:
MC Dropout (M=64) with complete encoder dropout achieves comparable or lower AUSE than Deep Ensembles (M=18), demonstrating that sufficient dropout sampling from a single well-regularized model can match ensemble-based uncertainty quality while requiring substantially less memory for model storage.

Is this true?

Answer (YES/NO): NO